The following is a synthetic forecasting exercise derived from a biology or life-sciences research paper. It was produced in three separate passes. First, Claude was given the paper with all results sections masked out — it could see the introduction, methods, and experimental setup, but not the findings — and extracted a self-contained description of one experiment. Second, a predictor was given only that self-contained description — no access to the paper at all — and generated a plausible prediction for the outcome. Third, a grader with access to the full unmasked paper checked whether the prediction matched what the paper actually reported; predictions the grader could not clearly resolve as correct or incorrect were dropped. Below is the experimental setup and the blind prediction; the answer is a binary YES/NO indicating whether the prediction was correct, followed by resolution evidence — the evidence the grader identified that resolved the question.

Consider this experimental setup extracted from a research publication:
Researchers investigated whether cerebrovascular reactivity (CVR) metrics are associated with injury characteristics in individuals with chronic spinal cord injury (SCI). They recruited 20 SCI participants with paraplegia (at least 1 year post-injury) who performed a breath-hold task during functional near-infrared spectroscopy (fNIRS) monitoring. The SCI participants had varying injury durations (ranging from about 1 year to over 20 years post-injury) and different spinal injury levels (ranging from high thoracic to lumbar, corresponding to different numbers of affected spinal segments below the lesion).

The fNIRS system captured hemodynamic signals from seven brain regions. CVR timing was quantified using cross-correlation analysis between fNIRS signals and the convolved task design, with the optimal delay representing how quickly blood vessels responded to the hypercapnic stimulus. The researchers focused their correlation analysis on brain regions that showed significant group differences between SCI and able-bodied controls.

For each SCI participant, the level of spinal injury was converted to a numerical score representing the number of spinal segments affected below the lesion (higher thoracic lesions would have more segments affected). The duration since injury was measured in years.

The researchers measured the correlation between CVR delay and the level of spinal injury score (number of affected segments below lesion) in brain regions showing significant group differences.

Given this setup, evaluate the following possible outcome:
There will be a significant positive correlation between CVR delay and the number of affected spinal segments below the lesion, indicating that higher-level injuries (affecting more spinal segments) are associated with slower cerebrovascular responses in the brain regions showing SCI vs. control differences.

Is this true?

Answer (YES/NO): NO